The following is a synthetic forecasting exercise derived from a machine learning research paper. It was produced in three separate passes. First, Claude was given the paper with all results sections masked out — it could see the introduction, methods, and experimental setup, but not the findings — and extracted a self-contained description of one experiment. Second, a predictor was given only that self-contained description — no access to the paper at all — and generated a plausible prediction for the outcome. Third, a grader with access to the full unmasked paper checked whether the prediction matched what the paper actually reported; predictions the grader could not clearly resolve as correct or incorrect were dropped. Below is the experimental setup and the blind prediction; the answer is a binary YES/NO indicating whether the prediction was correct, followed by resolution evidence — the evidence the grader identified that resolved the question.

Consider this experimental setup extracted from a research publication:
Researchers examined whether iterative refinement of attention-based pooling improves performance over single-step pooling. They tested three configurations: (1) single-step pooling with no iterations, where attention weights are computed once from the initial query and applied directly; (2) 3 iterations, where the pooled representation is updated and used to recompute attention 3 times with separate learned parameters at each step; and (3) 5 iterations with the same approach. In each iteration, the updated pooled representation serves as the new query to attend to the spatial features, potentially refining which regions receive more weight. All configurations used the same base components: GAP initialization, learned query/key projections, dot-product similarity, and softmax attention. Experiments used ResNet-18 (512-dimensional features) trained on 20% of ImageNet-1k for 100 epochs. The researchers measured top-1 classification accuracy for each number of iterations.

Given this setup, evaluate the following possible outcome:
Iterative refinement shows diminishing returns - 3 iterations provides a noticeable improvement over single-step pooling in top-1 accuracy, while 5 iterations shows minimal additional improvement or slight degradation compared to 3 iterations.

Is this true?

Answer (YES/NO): NO